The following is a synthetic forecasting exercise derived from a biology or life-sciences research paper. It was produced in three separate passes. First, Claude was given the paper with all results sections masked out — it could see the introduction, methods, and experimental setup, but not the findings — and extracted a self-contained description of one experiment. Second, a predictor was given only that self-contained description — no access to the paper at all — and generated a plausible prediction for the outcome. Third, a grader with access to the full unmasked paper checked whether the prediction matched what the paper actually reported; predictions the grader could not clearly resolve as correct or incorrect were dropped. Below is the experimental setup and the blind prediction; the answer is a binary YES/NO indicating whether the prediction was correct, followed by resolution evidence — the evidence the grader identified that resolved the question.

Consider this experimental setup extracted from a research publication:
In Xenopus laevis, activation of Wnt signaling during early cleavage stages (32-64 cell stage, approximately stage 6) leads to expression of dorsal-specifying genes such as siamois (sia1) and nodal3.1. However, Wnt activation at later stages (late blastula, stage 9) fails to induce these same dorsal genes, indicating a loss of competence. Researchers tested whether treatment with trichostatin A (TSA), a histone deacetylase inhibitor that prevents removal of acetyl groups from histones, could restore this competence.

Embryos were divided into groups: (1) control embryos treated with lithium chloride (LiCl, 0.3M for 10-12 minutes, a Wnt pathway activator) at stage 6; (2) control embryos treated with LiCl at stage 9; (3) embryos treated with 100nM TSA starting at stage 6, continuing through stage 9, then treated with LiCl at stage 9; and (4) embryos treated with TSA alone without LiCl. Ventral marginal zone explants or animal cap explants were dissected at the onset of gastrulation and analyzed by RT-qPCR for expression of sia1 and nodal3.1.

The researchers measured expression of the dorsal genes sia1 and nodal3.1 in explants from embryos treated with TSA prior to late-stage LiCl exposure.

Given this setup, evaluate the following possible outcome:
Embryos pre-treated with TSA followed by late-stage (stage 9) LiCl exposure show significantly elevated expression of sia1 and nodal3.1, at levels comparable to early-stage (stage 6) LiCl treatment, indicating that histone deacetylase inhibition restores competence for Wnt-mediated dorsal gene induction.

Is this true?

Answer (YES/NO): YES